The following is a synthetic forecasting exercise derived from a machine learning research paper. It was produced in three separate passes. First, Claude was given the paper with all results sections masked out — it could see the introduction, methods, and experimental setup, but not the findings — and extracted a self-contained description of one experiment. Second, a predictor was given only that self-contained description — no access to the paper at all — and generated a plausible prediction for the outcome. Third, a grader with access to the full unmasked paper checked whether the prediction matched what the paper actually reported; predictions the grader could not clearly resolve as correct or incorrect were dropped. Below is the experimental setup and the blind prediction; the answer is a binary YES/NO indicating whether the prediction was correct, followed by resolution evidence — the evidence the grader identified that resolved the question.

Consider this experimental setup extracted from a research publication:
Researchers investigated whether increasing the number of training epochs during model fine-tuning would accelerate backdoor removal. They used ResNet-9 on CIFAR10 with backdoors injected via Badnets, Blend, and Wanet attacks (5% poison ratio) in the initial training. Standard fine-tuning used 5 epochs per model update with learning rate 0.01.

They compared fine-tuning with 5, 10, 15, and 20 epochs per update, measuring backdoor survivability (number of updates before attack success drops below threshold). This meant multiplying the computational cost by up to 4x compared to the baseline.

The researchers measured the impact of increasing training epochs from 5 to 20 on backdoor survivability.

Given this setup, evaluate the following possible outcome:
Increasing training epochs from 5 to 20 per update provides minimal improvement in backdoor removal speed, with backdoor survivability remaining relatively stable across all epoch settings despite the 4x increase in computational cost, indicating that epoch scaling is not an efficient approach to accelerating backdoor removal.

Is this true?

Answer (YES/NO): YES